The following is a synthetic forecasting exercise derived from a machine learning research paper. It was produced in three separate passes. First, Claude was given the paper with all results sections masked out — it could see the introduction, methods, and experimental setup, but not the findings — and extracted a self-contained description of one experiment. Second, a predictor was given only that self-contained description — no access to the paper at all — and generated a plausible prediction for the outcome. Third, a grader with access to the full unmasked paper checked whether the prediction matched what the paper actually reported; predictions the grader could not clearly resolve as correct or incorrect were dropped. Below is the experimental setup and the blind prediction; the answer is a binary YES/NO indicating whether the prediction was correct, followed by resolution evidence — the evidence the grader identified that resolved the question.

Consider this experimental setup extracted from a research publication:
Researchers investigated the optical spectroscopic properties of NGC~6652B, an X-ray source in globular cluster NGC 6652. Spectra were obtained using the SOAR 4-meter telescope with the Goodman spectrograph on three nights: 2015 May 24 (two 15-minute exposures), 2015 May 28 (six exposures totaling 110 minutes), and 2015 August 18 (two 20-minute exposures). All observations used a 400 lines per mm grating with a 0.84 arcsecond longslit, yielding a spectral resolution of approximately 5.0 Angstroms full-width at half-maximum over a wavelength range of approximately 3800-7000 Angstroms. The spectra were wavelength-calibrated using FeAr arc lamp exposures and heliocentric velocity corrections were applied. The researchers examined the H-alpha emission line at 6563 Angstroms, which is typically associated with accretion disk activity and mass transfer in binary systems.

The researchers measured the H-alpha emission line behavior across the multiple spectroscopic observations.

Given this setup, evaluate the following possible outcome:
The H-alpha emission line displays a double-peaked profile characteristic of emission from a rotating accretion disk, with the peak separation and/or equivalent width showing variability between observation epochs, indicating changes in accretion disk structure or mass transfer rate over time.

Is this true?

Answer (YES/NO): NO